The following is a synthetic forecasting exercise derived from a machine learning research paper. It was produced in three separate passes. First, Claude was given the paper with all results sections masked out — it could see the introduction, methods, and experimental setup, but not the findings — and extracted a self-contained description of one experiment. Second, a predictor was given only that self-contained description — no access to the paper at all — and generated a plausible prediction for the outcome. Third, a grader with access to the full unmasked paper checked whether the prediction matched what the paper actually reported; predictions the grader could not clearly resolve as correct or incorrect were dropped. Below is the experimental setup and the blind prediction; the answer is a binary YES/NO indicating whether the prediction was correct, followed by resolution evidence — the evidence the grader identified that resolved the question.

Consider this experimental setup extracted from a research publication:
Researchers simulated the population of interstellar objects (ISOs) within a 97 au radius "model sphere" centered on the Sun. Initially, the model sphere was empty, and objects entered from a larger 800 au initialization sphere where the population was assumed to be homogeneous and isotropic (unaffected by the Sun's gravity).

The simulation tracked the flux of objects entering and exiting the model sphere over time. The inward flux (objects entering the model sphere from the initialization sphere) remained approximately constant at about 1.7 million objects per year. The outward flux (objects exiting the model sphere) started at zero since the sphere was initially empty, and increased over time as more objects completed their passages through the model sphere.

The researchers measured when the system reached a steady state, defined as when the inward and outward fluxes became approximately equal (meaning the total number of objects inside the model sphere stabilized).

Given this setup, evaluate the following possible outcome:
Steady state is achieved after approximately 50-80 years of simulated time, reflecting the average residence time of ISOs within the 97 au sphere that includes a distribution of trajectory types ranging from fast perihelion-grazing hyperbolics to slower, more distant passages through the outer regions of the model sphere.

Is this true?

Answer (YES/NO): YES